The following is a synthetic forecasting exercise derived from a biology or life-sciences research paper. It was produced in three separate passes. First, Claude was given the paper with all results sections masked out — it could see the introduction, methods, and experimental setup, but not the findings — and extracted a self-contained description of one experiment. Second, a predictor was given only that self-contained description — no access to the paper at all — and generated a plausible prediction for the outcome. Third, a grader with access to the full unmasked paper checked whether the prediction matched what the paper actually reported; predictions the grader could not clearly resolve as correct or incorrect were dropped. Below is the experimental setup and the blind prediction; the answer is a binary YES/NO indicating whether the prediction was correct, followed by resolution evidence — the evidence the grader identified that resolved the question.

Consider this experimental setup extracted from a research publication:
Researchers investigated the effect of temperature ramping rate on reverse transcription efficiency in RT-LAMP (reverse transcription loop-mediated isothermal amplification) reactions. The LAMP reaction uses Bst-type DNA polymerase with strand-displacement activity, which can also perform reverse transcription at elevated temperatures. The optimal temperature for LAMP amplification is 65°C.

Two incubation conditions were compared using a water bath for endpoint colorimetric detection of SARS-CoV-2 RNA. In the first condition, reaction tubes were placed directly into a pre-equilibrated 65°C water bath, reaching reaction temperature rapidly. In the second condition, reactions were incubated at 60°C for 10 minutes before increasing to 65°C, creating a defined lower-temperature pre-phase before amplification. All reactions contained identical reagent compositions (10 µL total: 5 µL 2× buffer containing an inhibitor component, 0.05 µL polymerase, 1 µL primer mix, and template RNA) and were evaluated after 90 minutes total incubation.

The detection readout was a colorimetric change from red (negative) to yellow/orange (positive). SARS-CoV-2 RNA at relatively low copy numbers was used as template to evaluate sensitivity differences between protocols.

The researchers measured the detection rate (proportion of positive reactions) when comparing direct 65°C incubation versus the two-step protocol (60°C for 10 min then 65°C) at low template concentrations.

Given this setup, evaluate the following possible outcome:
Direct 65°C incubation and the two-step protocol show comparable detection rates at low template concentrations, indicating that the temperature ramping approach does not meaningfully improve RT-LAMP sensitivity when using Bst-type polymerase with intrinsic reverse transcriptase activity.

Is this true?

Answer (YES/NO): NO